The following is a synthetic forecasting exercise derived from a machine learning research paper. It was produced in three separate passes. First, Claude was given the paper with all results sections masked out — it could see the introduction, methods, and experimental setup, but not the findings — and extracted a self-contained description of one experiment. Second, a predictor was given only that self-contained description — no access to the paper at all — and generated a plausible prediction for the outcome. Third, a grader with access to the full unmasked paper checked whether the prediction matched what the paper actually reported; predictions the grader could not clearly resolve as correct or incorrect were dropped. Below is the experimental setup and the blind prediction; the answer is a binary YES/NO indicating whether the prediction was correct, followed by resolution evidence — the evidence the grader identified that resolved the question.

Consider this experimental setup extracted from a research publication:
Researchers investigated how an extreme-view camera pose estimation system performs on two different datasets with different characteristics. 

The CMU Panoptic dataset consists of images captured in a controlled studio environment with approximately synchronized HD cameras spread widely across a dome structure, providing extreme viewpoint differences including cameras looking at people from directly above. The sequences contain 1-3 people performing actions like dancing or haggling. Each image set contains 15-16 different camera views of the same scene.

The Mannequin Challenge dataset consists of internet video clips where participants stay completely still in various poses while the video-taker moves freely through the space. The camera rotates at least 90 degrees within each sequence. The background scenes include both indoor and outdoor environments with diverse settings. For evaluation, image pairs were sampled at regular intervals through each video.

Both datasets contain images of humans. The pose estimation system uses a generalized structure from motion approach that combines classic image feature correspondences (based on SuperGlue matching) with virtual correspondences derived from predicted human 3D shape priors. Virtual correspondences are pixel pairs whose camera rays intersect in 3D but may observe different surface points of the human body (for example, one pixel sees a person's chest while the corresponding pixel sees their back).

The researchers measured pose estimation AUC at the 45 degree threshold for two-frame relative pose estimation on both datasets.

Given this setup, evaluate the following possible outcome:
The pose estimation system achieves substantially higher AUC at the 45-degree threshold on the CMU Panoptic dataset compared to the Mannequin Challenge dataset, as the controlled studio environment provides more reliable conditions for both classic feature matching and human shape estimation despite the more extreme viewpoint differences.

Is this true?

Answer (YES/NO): NO